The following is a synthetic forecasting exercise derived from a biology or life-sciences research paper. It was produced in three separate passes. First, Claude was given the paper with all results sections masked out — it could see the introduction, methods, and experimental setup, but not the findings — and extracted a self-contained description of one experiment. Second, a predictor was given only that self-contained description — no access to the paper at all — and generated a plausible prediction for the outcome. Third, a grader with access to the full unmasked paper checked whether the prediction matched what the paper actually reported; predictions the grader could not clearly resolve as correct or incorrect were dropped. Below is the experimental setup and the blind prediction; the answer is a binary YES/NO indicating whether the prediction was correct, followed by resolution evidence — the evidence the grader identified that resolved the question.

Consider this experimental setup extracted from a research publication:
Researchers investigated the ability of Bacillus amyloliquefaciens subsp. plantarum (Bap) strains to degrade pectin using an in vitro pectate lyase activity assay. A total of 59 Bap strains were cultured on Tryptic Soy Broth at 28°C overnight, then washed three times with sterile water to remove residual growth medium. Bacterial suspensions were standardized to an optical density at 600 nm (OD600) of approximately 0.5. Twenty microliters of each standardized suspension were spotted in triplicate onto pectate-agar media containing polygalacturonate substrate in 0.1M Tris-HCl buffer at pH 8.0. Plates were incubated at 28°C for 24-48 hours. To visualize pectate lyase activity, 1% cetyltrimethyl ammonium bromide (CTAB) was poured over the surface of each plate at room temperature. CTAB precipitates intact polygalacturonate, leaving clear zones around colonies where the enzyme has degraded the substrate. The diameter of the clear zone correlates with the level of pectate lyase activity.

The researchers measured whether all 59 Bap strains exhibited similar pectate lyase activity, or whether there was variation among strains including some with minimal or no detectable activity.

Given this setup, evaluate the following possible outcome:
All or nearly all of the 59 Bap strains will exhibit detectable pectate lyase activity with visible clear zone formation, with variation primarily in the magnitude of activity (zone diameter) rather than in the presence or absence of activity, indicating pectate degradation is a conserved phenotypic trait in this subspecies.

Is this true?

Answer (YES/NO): YES